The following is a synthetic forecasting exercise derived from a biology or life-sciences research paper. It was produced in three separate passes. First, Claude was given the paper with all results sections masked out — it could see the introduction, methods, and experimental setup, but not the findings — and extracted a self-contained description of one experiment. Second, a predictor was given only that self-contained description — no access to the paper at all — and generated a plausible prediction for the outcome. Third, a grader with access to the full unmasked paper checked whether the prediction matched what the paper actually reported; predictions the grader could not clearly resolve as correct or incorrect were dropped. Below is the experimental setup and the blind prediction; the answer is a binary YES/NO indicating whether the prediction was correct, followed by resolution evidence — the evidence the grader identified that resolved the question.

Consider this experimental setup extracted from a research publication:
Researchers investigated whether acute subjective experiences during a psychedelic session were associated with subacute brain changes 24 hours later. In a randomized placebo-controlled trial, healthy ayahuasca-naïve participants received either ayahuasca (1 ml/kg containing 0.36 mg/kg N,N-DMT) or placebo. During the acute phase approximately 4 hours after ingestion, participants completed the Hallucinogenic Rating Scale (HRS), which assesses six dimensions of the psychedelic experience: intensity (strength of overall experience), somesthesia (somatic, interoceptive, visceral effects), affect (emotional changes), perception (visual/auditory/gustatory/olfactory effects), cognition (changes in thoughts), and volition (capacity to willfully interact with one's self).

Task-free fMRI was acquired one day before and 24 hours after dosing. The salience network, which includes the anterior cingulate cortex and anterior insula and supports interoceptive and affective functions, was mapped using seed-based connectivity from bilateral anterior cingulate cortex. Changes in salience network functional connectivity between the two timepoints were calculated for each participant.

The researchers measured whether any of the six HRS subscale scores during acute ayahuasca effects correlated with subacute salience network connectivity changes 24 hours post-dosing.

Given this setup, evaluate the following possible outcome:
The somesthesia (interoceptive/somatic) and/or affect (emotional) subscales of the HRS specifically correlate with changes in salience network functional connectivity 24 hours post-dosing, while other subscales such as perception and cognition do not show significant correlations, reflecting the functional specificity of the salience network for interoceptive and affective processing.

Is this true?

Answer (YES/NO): NO